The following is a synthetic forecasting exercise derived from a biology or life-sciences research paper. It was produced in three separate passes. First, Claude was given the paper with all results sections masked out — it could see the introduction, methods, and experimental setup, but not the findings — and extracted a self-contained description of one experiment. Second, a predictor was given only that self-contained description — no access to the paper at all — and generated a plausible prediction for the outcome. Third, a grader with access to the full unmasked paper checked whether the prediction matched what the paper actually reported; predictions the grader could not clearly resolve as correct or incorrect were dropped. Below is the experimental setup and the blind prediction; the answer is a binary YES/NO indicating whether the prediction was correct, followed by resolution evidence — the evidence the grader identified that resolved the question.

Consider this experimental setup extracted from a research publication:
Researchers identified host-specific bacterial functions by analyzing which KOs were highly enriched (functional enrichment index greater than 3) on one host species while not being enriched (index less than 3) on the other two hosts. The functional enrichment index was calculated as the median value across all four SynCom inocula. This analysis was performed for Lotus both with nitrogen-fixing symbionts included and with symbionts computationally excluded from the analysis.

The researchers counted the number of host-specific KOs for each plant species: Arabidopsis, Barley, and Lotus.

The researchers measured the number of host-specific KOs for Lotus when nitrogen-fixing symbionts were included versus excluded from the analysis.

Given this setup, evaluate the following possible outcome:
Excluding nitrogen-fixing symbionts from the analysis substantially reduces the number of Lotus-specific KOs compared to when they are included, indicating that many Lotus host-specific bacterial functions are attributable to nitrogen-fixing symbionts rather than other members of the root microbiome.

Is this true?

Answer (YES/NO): YES